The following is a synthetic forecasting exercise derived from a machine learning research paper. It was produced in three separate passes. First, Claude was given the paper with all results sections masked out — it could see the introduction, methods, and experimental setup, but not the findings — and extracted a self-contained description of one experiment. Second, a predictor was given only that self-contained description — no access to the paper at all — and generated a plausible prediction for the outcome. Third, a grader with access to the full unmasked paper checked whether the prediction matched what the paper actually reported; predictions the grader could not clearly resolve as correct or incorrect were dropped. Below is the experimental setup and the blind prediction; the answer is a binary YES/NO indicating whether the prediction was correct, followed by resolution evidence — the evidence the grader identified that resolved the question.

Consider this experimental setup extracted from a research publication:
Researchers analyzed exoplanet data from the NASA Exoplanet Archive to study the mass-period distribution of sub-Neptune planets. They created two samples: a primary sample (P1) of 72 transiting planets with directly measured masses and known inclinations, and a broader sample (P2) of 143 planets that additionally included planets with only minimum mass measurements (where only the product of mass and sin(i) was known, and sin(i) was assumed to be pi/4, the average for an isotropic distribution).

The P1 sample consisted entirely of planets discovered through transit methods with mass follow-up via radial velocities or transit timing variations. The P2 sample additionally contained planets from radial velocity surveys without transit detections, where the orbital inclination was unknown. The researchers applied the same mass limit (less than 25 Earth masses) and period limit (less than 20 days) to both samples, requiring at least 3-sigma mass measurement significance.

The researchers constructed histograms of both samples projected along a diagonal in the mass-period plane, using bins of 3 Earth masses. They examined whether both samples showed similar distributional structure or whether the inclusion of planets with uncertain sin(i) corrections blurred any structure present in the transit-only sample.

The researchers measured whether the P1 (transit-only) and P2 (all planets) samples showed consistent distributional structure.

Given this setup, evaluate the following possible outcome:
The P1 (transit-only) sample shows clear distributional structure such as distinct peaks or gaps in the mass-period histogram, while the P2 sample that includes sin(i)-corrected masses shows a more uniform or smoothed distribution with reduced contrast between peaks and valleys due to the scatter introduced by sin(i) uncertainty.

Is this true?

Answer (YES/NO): NO